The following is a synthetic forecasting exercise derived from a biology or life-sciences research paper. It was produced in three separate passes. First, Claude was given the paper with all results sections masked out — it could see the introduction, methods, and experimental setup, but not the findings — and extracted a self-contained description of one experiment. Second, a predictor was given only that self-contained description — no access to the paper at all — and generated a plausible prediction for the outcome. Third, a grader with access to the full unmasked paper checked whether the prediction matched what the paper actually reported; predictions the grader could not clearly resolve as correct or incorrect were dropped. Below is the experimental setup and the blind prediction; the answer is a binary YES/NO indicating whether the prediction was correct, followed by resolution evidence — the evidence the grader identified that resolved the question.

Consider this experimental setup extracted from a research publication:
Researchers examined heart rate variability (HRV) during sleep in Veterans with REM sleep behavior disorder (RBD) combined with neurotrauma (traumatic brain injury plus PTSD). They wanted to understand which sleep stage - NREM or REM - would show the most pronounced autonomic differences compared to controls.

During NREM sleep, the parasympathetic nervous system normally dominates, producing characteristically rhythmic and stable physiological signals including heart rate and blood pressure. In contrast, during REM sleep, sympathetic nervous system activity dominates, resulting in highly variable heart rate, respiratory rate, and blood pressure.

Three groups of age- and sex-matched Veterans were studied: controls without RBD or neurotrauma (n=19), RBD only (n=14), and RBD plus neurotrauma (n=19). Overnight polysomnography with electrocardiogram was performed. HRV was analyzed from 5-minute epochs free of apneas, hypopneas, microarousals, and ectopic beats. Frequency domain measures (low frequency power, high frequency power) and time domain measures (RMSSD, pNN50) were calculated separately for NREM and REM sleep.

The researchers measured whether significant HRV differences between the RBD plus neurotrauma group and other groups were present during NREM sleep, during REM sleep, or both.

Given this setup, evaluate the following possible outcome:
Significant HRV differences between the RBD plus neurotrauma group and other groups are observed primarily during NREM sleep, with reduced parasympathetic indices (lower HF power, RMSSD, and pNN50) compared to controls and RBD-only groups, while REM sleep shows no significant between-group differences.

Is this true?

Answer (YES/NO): YES